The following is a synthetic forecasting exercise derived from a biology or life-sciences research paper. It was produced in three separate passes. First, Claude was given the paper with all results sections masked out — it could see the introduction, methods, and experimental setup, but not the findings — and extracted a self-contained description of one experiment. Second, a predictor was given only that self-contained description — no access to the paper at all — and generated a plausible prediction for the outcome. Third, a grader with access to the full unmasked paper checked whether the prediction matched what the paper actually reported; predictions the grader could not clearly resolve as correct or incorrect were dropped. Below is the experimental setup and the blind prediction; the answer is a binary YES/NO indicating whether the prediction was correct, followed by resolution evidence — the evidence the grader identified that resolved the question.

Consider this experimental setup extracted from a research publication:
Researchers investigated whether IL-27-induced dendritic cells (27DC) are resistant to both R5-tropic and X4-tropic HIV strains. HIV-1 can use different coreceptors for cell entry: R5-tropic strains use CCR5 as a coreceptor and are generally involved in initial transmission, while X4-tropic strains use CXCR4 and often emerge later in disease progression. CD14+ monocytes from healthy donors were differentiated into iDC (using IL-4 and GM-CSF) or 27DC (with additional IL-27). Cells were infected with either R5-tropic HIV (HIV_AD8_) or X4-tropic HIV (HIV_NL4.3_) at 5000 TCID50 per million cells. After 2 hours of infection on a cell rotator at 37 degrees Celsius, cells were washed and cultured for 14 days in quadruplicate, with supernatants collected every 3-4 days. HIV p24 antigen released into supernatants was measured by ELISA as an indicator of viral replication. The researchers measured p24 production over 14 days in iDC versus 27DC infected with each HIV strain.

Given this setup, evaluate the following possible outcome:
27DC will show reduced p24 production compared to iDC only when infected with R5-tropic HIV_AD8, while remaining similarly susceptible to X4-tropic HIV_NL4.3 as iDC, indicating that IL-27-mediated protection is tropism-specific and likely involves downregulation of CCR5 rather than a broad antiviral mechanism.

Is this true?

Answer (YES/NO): NO